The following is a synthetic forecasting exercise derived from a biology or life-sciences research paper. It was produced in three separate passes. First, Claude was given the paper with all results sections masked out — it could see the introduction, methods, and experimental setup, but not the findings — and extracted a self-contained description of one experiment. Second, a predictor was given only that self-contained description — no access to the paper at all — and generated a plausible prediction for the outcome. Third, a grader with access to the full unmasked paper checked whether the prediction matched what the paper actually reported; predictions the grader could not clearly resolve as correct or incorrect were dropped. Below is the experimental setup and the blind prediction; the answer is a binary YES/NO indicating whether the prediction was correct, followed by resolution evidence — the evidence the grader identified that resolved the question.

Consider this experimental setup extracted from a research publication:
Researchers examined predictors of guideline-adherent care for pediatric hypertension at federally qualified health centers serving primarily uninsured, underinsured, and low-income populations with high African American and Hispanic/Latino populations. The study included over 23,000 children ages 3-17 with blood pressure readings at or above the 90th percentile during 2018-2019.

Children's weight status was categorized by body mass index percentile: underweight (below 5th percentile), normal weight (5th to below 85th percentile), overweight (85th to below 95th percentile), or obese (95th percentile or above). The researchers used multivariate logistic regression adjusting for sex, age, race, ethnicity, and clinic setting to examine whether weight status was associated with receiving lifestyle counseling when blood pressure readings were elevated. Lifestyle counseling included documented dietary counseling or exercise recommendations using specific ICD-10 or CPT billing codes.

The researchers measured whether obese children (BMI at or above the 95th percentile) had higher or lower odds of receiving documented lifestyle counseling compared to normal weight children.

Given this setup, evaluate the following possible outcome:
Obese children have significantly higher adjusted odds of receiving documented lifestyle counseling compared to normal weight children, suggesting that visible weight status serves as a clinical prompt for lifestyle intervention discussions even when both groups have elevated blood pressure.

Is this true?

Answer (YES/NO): YES